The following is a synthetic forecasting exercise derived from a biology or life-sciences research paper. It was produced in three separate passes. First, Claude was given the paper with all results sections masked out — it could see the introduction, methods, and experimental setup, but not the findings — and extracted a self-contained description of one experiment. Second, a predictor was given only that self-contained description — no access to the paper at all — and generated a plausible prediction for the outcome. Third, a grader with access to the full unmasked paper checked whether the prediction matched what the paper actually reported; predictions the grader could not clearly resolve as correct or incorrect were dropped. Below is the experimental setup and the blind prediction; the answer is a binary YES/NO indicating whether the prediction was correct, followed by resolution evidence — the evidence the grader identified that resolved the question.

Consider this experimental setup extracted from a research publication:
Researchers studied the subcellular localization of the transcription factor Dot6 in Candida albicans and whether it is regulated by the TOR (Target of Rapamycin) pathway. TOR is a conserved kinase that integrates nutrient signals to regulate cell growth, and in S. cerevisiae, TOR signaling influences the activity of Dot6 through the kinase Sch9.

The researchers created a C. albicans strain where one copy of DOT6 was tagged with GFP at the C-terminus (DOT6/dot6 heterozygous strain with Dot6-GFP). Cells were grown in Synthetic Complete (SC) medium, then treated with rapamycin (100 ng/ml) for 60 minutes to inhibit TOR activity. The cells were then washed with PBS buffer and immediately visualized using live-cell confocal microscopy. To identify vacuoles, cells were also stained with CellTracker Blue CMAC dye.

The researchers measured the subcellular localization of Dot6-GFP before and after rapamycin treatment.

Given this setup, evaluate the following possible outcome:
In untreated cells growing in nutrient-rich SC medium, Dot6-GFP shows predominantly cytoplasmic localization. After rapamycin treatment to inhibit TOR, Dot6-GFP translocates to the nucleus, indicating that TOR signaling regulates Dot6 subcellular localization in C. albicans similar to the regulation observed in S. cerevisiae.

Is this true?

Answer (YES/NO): NO